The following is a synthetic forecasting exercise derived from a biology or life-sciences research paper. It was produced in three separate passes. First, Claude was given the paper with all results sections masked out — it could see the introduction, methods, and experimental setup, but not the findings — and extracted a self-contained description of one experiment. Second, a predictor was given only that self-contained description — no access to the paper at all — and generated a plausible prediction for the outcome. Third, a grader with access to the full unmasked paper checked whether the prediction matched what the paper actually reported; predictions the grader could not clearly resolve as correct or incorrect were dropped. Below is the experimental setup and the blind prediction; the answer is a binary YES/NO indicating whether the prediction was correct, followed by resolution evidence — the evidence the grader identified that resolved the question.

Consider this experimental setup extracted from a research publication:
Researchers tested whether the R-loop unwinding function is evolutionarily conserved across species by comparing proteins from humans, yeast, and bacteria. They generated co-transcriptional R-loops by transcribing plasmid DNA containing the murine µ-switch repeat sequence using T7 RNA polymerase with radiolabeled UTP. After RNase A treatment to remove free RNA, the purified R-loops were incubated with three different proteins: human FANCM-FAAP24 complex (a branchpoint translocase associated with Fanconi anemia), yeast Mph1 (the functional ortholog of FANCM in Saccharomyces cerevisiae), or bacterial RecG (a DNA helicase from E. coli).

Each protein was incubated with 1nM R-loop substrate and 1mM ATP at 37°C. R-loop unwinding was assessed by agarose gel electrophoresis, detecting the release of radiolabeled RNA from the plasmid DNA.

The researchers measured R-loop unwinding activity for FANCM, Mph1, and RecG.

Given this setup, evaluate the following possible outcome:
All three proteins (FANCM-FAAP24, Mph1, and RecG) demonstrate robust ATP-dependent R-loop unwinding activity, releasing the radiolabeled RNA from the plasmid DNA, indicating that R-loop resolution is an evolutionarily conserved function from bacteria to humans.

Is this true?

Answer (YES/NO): YES